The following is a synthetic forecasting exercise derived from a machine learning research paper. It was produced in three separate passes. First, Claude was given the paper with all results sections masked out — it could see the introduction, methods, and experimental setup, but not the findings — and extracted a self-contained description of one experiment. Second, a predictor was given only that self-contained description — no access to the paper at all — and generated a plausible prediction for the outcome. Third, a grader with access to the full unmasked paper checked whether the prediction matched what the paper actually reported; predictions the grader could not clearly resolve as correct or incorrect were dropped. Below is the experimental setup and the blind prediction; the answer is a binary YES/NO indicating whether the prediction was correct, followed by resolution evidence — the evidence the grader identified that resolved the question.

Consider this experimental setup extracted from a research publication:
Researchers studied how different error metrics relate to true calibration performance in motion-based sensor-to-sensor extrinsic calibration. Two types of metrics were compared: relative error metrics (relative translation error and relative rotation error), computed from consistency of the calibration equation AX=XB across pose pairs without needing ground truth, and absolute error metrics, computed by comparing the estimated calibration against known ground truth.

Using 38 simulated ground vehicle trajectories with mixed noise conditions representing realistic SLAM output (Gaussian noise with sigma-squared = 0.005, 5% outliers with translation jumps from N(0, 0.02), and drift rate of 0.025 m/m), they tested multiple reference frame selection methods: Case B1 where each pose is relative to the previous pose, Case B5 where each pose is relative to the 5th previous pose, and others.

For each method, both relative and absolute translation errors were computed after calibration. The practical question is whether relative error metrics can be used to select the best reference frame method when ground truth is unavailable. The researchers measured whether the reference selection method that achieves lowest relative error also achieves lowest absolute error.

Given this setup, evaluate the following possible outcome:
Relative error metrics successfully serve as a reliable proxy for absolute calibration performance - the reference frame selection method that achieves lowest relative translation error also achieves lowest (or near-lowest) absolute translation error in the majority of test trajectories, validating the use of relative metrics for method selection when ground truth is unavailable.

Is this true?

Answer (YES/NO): NO